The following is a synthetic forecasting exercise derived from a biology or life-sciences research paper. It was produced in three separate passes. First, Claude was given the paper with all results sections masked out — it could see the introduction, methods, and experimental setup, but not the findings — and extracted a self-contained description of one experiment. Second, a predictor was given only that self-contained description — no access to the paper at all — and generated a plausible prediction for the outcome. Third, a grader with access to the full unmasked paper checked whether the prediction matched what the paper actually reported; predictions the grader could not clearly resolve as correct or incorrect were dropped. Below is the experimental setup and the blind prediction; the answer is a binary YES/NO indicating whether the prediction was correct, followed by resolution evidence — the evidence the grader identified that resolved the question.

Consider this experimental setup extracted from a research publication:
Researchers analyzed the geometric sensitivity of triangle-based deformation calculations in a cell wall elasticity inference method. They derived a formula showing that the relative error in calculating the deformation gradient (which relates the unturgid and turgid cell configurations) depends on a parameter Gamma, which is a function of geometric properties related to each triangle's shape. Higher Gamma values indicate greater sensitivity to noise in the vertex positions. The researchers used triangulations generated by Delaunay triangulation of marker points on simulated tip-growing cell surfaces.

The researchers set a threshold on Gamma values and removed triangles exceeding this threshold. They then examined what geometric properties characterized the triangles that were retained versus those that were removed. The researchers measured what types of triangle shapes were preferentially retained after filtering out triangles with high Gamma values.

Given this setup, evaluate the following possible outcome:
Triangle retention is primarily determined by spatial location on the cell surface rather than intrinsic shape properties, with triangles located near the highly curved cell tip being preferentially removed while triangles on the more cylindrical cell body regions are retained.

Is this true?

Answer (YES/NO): NO